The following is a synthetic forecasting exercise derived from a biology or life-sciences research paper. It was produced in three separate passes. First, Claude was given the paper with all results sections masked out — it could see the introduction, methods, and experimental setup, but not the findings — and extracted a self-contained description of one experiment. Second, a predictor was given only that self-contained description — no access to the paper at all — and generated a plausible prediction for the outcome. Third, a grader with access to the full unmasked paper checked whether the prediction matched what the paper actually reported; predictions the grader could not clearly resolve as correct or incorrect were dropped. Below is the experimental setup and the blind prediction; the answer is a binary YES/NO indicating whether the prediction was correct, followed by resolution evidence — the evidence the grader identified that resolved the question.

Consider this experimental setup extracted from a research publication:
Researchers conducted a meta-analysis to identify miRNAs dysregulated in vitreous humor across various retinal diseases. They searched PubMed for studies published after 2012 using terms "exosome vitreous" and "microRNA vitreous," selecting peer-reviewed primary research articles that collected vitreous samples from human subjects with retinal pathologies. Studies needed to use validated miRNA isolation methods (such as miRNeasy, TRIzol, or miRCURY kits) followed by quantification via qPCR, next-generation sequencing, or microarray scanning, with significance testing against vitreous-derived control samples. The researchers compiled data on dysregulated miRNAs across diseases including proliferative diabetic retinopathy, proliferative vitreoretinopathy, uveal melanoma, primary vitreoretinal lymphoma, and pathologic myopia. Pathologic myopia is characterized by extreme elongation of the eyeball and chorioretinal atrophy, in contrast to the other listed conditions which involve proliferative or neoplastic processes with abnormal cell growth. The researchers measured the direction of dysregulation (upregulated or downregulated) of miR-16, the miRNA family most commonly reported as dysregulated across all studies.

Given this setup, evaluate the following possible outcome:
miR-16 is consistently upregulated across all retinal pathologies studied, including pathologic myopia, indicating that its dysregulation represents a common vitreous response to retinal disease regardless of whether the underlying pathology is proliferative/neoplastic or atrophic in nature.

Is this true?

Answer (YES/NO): NO